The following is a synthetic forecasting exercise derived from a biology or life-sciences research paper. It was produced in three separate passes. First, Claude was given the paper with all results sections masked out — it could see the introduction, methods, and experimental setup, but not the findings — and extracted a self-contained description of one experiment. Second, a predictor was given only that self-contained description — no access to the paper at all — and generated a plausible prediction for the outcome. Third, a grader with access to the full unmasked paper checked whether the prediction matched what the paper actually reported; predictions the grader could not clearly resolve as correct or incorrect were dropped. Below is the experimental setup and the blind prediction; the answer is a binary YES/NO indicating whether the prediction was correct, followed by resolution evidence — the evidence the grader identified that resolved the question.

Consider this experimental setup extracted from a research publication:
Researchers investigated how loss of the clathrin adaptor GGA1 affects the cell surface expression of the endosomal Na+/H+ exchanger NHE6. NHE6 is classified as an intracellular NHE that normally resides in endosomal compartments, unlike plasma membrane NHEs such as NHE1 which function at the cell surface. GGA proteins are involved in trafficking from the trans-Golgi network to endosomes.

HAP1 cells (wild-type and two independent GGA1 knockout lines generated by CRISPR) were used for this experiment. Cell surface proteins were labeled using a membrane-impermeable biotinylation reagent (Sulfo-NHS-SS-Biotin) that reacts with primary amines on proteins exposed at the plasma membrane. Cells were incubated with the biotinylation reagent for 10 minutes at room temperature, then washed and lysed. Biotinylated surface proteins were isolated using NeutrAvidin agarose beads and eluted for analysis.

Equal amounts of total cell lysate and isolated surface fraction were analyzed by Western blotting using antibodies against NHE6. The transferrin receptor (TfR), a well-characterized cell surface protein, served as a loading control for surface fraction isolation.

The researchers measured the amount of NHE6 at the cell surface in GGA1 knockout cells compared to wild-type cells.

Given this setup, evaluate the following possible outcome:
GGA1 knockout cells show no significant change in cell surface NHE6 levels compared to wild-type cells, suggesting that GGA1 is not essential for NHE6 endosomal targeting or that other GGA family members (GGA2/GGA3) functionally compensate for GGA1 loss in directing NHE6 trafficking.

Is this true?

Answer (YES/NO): NO